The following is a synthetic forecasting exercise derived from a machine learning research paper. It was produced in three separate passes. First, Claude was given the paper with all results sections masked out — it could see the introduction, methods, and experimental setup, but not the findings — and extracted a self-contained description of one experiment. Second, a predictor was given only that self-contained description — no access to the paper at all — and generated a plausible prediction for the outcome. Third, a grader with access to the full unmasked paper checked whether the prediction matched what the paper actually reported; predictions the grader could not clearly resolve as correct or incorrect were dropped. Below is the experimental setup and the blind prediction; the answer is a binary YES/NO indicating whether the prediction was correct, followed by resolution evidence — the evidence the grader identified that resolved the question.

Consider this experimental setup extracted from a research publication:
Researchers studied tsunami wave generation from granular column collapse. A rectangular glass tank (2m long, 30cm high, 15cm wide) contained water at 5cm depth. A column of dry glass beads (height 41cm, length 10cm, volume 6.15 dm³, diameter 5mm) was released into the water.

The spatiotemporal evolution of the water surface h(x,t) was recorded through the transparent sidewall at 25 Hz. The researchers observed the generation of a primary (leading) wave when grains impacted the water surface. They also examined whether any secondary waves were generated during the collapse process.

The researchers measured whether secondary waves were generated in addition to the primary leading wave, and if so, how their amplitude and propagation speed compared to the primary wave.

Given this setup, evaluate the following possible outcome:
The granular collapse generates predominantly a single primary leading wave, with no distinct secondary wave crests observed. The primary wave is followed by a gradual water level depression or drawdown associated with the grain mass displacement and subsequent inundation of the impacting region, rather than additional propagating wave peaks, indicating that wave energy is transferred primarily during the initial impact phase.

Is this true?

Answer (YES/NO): NO